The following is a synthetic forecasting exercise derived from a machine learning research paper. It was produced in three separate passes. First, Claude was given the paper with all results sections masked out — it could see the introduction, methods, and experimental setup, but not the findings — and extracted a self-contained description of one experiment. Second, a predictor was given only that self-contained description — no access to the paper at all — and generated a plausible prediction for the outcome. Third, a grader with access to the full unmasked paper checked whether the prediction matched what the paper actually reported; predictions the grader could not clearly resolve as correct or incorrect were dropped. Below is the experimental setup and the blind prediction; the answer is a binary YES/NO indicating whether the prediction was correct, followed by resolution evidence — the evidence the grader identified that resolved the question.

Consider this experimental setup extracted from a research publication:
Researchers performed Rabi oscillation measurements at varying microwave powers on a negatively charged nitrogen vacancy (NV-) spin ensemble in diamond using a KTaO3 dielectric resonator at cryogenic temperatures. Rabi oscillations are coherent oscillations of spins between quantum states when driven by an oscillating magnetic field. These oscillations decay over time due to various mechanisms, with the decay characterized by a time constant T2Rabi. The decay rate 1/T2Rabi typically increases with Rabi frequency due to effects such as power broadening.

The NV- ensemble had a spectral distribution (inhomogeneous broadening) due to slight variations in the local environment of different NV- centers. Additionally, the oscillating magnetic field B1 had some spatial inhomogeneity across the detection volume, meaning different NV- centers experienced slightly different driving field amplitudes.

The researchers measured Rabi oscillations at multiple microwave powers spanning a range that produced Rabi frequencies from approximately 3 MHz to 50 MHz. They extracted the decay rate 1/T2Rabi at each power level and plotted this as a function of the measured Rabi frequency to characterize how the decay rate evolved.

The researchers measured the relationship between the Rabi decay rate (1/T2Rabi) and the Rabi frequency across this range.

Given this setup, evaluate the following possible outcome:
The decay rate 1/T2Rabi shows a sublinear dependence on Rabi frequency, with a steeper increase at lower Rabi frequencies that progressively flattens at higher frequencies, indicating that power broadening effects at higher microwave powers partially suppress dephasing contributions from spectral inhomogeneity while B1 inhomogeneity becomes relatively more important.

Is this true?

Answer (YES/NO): NO